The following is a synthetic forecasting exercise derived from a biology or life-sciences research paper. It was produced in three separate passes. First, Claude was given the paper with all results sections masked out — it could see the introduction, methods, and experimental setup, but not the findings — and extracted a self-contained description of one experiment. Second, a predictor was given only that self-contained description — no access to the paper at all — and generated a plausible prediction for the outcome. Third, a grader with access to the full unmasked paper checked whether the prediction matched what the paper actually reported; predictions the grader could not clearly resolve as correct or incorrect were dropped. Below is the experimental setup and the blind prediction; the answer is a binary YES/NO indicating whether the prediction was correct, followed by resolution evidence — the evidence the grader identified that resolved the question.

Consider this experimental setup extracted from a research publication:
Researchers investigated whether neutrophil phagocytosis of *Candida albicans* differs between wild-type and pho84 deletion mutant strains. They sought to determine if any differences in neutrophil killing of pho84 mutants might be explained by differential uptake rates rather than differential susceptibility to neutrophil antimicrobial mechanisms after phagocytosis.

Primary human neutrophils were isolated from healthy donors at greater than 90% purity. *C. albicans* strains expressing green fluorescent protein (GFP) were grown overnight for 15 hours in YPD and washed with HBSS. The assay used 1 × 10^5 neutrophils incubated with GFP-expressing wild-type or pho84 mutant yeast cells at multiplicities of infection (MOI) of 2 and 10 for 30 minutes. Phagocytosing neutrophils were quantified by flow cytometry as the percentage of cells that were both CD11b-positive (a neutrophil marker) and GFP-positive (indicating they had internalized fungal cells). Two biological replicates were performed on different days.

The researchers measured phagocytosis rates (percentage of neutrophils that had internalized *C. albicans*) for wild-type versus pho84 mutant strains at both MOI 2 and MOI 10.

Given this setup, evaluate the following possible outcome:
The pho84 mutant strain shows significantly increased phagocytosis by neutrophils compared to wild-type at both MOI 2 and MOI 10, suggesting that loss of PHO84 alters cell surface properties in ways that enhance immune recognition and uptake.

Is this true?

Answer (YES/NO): NO